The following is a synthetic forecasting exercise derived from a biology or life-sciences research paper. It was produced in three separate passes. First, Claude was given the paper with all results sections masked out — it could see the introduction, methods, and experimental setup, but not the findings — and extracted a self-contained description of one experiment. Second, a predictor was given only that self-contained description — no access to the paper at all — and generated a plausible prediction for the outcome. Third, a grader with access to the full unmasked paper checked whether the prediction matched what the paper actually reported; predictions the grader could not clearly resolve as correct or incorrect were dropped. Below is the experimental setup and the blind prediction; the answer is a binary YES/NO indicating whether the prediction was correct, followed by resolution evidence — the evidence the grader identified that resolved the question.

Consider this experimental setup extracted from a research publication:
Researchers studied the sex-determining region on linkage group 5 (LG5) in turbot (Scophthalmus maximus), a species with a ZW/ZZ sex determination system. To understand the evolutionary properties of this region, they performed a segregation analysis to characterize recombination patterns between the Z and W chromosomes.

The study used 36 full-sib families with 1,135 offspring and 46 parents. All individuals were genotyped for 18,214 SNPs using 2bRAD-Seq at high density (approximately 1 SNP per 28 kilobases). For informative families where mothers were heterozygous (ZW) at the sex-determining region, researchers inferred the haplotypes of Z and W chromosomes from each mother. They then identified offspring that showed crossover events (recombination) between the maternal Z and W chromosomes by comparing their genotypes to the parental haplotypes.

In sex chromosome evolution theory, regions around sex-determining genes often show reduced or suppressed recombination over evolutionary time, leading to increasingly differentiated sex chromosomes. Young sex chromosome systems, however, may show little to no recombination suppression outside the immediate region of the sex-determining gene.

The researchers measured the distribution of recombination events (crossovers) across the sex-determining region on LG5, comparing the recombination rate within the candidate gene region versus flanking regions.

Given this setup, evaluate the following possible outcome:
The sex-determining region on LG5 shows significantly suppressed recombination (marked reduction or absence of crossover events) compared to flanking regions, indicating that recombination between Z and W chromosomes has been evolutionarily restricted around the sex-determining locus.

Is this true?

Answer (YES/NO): YES